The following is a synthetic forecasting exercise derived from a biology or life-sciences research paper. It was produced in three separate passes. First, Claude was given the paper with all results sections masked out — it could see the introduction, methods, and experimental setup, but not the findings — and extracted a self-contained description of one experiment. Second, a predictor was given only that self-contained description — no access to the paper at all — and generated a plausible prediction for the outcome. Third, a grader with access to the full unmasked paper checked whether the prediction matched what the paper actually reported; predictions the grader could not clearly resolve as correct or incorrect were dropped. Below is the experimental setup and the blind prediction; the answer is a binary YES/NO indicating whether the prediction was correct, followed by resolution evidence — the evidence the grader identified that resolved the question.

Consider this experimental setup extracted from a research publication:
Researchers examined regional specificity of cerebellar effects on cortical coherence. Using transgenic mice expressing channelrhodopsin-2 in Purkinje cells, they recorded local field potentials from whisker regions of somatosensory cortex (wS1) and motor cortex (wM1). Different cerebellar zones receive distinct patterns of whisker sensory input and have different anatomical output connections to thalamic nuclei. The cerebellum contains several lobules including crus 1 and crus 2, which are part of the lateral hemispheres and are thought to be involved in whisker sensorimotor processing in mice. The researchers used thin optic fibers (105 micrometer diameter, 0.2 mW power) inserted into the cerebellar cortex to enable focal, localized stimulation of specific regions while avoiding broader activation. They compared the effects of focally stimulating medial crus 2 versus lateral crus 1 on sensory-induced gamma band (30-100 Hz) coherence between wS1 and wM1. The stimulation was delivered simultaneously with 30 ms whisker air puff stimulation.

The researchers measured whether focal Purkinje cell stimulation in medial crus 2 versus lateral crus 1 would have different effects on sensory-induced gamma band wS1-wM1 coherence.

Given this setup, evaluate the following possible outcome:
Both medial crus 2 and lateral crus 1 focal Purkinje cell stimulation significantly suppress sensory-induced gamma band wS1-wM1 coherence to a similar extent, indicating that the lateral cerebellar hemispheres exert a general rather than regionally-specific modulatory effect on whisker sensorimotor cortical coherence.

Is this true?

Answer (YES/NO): NO